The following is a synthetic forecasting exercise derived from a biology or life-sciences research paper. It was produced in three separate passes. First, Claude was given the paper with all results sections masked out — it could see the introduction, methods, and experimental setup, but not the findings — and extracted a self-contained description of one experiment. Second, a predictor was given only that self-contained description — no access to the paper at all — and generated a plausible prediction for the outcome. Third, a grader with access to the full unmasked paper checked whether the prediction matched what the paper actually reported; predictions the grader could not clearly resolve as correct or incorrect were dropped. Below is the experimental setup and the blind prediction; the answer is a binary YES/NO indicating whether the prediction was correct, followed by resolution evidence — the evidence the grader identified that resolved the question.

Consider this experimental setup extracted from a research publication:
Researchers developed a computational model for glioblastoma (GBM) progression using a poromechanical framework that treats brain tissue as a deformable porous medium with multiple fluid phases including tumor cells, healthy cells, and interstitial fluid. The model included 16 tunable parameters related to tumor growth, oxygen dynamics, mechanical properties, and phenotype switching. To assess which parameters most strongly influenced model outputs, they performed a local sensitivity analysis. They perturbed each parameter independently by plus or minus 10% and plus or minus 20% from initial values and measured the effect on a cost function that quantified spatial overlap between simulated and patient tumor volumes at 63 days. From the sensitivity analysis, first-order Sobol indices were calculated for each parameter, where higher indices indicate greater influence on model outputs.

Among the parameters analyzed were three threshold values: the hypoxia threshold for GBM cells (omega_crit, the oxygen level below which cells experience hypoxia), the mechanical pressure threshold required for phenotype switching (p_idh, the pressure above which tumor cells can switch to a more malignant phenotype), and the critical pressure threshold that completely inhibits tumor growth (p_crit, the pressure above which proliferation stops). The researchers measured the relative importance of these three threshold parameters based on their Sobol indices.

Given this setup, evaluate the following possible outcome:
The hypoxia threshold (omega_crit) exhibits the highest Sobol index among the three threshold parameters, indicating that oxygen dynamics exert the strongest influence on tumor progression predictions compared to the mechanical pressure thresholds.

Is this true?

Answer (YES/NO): YES